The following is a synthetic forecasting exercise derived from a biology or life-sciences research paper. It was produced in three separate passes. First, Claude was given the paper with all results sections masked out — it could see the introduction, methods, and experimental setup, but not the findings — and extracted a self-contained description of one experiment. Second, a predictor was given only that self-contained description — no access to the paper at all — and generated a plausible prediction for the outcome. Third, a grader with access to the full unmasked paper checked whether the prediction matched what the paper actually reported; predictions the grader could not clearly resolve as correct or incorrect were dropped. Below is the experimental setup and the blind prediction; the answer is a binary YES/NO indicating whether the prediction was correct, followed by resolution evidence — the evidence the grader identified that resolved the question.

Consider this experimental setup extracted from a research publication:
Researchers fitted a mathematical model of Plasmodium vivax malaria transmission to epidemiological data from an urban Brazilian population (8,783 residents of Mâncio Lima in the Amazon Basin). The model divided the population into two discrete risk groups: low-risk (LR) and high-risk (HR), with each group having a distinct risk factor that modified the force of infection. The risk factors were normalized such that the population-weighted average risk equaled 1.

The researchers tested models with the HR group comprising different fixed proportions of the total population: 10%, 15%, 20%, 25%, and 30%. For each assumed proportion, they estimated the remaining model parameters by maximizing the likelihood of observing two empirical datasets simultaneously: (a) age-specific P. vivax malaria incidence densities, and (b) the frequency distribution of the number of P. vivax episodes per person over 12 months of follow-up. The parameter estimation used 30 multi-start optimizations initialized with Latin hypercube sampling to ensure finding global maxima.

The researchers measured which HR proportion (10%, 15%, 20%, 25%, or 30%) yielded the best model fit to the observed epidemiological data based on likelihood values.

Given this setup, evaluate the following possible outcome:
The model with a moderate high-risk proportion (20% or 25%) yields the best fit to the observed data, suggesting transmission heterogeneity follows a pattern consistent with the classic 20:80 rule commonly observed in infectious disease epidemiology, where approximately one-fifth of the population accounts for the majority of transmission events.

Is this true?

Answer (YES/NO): YES